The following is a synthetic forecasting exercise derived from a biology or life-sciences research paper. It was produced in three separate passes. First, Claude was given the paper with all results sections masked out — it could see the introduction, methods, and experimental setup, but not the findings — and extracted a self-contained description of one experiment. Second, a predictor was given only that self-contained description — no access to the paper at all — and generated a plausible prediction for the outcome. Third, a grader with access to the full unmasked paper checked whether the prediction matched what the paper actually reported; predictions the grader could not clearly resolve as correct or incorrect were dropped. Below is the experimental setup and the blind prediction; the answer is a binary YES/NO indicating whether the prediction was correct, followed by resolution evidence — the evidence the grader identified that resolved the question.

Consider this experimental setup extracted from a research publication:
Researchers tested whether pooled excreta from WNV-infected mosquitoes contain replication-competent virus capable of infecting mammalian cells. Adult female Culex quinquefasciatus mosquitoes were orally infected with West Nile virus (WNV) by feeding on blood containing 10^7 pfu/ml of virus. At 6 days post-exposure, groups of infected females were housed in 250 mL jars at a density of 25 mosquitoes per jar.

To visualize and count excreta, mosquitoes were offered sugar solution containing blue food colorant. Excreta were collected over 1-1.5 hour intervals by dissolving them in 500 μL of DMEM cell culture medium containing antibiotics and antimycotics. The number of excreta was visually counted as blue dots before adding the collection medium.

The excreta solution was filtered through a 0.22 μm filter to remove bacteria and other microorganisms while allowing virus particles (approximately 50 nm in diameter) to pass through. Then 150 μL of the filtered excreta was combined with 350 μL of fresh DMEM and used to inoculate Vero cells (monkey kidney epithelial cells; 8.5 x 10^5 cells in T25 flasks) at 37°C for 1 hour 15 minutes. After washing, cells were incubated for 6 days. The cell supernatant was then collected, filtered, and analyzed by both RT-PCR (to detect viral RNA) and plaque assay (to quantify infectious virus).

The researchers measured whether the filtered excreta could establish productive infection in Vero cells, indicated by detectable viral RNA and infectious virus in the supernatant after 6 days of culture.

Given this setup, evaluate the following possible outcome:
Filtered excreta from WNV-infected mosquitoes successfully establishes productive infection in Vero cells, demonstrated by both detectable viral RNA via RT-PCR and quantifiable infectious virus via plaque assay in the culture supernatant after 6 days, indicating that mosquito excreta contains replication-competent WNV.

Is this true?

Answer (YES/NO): YES